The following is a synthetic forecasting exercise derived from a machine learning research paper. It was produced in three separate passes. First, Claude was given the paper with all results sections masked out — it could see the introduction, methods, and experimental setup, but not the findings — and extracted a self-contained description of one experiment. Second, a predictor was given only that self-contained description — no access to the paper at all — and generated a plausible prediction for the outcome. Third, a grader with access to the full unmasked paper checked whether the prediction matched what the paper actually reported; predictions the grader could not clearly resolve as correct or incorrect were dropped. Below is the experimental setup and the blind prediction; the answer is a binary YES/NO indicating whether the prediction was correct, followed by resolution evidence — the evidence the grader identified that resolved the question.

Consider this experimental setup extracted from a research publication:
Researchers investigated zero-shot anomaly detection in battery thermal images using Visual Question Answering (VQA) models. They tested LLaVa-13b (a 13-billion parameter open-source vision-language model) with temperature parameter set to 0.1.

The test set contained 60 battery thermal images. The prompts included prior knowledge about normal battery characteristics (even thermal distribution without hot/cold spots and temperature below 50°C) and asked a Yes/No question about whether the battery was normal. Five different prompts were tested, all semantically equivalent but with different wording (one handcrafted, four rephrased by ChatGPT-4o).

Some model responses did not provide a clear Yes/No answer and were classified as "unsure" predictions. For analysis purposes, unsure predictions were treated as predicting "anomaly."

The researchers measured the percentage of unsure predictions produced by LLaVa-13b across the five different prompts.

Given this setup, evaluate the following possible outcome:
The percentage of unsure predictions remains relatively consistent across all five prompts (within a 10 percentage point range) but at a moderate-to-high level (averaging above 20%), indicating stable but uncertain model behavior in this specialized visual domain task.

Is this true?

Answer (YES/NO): NO